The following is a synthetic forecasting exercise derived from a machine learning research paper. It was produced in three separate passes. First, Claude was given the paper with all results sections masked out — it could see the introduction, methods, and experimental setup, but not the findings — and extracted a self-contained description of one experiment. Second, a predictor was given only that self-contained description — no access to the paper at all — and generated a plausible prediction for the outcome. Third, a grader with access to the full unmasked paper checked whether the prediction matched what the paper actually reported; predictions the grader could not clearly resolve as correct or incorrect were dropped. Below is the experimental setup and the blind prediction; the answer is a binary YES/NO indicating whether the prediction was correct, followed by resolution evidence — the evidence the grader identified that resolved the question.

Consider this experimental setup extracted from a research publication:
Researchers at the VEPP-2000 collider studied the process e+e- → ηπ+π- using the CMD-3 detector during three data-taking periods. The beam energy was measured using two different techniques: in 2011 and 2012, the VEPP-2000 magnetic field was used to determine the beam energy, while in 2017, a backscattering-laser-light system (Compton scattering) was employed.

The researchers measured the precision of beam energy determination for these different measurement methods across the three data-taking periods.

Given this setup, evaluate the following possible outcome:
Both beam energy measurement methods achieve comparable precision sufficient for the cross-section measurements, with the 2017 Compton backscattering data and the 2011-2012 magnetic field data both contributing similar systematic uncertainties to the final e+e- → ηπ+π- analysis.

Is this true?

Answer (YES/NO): NO